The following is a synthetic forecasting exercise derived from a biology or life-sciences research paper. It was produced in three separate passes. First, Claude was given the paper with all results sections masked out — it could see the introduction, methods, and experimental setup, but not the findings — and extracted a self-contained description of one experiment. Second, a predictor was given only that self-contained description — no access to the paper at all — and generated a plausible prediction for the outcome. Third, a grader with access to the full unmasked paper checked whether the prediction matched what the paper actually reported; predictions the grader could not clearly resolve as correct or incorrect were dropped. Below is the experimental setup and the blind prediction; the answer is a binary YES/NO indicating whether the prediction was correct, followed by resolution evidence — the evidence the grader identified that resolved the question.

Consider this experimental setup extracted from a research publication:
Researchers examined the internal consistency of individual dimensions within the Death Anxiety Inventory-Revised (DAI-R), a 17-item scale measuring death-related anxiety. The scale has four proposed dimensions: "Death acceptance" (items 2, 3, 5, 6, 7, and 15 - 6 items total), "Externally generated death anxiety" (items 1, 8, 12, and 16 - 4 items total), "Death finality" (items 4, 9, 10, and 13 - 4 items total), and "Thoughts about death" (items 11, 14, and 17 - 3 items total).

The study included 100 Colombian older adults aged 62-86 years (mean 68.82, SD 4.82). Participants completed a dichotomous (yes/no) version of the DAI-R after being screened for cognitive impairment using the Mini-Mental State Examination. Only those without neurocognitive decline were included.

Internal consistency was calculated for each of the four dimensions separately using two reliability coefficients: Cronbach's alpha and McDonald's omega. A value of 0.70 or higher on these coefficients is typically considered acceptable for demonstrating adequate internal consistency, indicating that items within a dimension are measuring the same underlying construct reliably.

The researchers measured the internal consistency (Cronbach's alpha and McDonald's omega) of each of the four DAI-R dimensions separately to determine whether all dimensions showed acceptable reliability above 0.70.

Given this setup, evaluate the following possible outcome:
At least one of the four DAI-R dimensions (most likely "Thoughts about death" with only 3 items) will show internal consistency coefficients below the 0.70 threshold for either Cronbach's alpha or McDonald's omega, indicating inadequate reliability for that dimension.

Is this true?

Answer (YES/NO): YES